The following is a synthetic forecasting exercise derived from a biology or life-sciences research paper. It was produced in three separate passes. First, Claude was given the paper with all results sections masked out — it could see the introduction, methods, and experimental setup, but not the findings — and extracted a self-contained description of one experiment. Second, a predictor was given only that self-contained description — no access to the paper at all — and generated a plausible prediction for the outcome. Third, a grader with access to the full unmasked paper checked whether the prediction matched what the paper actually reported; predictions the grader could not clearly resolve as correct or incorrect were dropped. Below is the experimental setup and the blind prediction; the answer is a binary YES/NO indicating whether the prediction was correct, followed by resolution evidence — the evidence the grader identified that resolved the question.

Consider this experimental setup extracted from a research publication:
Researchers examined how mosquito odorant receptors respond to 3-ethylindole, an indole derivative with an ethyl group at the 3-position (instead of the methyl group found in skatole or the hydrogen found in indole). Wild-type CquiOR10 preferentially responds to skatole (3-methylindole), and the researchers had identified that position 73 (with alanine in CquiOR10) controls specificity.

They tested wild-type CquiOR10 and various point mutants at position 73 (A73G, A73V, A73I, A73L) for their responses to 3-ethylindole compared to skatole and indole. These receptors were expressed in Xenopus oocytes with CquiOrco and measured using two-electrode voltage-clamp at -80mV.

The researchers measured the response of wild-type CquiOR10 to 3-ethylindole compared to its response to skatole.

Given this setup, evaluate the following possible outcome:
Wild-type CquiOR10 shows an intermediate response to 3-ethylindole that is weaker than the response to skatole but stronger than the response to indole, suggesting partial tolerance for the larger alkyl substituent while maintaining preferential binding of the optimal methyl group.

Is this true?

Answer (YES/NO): NO